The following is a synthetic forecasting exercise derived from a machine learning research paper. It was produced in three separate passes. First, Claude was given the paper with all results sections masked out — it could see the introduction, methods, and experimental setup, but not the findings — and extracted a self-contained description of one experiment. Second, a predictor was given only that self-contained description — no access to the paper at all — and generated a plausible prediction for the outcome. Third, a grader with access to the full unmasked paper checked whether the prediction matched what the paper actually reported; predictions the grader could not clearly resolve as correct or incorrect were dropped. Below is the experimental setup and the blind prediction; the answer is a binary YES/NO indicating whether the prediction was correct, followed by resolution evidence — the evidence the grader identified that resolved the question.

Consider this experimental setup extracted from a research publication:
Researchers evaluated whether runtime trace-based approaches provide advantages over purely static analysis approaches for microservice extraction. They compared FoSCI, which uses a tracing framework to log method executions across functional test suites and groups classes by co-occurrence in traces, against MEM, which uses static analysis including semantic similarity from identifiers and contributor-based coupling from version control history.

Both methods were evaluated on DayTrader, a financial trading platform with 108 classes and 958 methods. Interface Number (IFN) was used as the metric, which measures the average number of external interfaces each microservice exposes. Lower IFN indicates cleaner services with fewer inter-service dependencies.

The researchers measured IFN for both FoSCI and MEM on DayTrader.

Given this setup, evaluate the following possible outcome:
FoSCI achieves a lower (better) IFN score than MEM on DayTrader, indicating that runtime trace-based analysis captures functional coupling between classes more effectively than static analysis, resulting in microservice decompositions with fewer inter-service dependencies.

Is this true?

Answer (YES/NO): NO